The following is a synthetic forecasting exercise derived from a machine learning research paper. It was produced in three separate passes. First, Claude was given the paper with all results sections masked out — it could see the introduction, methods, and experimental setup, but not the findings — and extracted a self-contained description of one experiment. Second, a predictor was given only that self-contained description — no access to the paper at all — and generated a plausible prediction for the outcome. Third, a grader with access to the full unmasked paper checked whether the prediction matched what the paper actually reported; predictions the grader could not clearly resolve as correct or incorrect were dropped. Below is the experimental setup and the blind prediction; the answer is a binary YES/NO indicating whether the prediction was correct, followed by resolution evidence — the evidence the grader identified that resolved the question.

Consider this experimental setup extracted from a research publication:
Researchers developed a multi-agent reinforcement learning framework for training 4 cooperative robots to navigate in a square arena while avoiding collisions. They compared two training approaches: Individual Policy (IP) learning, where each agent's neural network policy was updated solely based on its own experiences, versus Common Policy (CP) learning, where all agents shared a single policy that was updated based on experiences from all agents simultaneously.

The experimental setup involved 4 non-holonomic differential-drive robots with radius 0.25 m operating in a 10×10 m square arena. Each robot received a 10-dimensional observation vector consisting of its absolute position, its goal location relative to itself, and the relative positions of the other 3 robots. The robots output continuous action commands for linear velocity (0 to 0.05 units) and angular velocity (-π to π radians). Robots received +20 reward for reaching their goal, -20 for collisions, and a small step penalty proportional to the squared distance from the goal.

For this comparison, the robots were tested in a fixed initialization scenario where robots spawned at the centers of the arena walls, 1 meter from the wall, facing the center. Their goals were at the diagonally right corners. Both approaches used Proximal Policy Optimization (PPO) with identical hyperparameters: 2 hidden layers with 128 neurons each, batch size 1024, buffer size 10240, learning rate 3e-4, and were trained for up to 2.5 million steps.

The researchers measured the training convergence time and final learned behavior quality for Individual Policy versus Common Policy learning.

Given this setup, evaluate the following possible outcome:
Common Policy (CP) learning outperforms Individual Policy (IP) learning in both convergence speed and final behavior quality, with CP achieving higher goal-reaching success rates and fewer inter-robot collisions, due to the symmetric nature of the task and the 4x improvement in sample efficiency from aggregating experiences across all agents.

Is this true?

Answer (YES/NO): NO